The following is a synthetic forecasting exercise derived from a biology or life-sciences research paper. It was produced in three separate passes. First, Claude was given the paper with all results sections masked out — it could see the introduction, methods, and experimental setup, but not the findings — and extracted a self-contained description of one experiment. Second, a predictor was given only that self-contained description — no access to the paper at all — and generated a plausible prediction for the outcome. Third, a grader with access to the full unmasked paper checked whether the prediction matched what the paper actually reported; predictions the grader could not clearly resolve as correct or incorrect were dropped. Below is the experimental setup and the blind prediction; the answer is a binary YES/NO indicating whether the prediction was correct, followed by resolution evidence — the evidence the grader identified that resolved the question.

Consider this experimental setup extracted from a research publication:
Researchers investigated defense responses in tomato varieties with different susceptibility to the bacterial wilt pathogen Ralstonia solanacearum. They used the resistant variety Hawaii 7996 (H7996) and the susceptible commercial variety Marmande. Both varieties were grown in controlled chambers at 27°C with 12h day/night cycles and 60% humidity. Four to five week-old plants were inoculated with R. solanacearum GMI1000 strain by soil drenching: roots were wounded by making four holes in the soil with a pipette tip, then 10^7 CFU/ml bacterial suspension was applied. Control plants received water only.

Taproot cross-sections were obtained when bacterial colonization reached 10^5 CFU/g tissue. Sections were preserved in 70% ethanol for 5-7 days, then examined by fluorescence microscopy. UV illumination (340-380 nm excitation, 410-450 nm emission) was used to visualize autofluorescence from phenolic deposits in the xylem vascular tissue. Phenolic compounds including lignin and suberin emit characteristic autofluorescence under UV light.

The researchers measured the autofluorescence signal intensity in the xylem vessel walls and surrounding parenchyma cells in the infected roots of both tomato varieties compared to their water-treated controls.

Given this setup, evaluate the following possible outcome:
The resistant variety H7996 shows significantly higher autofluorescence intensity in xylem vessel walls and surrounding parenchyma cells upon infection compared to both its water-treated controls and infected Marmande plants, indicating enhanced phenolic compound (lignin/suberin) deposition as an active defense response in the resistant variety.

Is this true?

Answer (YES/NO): YES